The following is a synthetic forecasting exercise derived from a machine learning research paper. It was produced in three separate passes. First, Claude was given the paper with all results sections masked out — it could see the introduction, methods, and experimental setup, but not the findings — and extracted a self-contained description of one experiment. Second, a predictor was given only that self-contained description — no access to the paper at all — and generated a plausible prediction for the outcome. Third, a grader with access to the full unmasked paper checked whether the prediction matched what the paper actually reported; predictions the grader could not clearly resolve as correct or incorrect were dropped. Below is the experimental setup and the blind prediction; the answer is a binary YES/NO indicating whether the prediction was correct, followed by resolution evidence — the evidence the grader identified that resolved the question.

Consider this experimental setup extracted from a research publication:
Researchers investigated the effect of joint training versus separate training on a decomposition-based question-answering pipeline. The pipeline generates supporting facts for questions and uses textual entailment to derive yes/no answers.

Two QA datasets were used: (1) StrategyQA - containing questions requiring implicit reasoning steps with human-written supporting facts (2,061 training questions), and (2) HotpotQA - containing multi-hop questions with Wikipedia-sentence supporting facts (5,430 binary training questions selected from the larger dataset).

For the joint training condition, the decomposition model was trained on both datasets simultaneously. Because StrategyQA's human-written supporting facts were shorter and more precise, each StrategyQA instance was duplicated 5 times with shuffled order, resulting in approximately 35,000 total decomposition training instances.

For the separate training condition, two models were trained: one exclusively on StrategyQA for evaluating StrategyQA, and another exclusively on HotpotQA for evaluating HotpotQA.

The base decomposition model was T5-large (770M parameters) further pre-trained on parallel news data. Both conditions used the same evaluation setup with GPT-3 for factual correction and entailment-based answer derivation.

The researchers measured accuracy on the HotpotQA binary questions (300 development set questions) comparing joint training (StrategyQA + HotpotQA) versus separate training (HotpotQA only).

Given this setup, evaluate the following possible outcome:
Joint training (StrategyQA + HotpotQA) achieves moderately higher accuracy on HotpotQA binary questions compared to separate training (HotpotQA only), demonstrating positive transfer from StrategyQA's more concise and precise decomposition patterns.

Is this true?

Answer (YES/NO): NO